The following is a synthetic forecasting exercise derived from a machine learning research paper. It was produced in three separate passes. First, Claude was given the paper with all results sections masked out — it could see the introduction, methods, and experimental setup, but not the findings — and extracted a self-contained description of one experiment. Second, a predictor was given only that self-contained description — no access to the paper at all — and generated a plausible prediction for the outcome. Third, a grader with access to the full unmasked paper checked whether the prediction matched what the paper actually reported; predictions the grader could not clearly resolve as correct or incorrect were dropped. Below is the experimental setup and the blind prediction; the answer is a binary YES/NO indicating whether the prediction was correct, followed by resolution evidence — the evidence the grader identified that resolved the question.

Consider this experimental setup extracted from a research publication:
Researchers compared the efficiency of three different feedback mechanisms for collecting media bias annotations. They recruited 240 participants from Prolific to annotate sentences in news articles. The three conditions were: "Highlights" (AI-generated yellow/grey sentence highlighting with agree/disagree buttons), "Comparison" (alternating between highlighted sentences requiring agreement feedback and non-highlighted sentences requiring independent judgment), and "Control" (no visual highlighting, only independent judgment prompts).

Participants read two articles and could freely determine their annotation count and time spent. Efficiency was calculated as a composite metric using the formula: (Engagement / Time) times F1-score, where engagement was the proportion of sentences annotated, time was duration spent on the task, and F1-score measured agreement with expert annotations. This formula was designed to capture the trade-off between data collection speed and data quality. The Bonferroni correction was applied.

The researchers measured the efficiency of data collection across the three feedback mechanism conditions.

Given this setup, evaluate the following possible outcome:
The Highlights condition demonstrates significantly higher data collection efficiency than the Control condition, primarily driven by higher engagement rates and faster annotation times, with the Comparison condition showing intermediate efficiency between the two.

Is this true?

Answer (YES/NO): NO